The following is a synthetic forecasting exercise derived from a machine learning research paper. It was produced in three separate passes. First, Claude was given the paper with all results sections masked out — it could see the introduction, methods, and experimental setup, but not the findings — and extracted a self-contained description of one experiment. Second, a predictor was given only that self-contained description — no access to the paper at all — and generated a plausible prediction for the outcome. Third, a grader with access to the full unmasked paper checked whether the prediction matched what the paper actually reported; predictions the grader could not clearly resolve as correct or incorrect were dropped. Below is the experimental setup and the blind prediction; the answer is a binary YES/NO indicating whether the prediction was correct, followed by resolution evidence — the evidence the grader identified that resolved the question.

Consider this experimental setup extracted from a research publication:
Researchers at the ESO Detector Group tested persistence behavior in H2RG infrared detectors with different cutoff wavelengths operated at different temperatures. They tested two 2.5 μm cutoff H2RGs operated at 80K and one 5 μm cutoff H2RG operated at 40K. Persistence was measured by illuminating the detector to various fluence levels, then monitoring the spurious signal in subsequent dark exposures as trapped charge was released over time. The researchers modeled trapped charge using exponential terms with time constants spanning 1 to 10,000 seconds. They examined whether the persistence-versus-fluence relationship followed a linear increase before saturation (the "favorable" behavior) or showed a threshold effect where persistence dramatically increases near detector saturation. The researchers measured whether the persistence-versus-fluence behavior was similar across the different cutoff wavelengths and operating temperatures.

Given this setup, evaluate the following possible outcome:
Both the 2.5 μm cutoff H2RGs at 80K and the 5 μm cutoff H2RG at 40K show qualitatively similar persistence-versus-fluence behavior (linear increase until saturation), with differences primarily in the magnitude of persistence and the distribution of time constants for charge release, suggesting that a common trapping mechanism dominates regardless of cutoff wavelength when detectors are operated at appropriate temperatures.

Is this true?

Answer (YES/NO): YES